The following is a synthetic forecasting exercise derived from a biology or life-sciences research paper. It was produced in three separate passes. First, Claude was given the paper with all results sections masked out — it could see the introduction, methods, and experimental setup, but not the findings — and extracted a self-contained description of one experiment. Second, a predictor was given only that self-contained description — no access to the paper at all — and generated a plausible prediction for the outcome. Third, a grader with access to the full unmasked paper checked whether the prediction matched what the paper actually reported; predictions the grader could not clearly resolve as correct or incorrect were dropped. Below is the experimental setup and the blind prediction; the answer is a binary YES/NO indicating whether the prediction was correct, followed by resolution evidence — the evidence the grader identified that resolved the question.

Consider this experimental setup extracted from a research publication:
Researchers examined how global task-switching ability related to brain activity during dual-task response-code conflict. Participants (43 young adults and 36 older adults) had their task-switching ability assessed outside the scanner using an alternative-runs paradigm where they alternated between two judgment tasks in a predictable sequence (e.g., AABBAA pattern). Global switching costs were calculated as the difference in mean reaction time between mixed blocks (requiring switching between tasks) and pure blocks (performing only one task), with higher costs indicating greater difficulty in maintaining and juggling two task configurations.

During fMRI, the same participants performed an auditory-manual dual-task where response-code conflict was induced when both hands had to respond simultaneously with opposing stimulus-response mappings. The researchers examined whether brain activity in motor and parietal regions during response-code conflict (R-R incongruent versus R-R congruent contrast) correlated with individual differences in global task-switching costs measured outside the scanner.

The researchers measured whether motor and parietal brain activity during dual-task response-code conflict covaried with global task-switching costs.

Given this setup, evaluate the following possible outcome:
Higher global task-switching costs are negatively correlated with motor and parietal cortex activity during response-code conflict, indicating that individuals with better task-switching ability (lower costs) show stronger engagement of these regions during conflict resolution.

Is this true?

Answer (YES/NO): NO